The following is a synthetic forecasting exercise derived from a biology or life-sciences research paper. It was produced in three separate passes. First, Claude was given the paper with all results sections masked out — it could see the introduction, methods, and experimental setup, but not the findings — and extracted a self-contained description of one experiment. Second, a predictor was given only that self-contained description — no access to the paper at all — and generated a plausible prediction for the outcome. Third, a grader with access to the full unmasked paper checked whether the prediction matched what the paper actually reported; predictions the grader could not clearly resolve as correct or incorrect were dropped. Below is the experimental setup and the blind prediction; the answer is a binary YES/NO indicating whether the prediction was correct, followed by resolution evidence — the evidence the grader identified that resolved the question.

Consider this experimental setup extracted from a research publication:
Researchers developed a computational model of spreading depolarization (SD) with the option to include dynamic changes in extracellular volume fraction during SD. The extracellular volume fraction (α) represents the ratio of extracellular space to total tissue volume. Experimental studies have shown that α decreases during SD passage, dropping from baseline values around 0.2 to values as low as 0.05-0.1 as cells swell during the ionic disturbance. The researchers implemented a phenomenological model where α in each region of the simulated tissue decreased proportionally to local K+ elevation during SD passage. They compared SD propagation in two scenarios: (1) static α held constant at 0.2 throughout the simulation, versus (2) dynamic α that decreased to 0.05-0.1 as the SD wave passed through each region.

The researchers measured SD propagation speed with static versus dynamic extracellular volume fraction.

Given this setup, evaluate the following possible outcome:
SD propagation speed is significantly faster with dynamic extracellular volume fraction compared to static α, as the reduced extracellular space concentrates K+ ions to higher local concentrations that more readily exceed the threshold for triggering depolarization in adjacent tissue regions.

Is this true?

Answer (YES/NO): YES